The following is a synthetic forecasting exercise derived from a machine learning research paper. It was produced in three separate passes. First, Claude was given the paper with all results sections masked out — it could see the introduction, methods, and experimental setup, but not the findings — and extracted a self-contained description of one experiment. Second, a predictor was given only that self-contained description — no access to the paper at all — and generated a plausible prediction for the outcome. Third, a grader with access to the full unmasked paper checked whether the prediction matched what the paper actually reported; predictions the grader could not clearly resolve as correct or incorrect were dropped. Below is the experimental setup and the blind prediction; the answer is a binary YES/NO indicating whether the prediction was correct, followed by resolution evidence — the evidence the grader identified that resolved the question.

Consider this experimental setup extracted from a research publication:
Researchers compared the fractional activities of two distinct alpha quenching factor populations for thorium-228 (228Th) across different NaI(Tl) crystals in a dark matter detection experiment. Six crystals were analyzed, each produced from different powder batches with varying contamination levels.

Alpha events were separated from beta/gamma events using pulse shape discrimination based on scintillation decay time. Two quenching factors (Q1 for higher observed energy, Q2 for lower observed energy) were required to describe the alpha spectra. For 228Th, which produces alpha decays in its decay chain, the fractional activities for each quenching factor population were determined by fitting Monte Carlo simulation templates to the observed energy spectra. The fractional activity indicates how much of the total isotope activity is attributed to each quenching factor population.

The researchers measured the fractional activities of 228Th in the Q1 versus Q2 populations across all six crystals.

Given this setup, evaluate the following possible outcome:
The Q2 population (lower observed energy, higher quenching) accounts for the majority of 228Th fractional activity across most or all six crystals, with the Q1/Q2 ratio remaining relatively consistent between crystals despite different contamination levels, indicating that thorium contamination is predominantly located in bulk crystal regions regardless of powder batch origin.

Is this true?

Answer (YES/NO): NO